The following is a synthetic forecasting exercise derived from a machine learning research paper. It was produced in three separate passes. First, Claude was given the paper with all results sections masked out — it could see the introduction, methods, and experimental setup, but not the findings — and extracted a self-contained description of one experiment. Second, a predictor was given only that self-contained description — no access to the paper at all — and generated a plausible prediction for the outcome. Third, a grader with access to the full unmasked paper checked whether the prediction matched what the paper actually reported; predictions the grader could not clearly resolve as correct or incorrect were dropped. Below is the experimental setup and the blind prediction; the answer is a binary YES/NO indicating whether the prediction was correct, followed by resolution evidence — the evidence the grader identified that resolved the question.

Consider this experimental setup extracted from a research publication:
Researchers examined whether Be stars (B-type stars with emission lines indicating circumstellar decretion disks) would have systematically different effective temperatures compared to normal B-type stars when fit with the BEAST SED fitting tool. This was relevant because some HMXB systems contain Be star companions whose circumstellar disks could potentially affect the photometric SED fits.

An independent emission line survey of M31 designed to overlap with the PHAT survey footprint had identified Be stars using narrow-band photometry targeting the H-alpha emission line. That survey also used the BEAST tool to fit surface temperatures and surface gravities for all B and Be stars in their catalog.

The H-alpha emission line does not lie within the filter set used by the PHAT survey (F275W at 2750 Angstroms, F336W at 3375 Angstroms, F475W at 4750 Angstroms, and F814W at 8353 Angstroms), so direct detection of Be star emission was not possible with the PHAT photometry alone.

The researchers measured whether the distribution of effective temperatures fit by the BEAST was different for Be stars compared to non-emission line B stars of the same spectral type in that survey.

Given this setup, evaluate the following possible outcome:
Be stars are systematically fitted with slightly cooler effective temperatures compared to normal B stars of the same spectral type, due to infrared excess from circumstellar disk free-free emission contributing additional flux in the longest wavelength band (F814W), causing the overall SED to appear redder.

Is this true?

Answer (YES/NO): NO